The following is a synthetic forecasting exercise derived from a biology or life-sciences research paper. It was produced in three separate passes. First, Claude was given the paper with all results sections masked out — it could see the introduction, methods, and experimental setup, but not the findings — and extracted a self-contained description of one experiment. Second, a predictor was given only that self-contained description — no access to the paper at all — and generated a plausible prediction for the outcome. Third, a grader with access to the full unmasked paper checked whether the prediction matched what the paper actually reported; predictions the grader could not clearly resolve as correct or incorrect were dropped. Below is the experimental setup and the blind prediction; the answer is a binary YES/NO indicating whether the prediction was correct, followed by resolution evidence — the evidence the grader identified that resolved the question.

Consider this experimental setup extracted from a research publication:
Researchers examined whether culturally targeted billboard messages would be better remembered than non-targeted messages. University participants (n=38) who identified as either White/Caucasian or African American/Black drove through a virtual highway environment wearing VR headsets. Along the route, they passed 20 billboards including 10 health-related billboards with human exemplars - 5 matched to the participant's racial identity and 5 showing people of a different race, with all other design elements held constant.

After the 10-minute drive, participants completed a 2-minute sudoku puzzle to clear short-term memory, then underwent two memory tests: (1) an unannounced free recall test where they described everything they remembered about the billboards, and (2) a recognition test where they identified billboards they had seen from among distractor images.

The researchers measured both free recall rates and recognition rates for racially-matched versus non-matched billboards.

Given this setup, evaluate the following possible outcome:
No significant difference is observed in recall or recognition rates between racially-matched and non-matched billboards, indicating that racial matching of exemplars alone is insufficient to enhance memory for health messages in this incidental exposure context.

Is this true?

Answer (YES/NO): NO